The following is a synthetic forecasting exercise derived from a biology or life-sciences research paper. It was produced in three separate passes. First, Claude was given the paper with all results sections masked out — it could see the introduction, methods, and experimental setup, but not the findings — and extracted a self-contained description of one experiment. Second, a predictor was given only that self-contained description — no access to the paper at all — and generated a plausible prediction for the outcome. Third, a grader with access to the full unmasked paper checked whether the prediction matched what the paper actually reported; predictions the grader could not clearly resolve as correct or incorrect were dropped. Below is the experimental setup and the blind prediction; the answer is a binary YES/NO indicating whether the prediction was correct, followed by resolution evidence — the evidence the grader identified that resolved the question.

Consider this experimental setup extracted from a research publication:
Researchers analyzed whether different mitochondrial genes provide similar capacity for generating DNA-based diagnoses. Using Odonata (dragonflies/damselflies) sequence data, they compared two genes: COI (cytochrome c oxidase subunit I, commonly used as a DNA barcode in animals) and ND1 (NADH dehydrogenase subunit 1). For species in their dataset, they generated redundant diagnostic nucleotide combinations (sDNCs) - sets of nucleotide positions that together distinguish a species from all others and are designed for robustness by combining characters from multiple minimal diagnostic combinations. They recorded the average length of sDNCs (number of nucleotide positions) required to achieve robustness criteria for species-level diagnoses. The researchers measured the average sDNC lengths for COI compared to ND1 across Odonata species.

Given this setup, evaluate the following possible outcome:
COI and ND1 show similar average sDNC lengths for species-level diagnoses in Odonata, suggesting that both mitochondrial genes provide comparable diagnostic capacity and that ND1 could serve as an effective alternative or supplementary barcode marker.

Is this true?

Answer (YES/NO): YES